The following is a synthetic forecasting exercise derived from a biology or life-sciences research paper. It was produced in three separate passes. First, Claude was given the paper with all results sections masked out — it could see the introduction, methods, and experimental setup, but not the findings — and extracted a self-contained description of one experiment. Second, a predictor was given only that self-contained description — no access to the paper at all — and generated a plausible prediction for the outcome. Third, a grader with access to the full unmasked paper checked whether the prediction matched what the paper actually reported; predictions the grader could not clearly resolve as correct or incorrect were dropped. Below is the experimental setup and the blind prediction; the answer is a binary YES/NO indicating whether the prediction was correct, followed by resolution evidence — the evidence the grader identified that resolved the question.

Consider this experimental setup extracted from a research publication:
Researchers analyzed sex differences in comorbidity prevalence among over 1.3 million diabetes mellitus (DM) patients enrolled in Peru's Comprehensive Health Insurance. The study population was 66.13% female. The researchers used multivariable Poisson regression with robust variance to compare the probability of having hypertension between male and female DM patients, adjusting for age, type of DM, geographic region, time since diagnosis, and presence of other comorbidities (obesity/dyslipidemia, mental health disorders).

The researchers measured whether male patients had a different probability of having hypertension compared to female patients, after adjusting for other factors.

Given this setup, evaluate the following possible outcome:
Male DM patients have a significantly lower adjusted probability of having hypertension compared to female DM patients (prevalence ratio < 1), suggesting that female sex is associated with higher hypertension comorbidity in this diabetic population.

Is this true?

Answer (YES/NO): NO